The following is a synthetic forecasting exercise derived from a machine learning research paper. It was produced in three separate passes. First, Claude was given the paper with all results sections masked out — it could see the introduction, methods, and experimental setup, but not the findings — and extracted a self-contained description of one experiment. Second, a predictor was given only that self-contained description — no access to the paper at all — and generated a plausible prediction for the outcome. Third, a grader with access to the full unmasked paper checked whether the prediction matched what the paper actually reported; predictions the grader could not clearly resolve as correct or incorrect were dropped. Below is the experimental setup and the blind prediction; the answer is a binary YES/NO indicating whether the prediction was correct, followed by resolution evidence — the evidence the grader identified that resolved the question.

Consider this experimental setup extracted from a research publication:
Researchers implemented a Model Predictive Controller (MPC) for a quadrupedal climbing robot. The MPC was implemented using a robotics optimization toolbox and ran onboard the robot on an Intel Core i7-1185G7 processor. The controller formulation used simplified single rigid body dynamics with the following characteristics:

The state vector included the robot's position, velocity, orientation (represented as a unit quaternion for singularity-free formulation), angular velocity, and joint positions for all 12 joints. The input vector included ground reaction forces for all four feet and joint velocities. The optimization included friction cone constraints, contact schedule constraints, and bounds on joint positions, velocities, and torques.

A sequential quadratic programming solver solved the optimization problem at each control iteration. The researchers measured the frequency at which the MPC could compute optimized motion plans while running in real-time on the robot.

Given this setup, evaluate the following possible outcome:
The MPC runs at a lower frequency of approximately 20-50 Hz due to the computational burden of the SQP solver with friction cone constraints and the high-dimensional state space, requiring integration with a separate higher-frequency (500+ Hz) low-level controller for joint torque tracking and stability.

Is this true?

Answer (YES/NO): NO